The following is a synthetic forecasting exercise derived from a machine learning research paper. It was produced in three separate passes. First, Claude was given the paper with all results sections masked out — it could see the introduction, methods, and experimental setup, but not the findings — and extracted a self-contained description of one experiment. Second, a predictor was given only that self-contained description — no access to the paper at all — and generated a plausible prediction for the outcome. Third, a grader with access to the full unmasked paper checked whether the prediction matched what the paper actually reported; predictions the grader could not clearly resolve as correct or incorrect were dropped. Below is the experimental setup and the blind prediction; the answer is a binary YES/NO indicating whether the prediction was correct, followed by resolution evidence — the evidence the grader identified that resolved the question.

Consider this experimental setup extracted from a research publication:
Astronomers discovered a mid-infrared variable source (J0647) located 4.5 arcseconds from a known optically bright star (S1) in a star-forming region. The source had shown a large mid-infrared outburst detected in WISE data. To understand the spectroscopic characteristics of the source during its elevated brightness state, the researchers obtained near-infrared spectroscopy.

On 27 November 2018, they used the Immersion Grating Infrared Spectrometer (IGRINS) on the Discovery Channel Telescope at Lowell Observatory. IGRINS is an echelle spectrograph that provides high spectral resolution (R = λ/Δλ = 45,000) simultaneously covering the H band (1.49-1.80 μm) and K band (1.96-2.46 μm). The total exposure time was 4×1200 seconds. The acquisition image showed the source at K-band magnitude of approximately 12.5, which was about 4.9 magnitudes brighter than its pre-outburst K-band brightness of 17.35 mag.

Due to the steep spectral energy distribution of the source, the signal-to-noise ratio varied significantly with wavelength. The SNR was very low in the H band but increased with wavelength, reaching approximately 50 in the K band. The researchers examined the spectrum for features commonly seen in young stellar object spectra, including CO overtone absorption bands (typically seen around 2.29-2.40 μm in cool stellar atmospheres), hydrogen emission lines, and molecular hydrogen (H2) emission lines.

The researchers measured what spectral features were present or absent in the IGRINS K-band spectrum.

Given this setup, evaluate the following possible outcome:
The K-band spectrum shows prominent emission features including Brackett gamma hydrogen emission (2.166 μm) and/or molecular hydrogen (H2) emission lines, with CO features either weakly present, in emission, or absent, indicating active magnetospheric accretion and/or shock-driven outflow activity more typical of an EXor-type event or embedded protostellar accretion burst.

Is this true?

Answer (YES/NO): NO